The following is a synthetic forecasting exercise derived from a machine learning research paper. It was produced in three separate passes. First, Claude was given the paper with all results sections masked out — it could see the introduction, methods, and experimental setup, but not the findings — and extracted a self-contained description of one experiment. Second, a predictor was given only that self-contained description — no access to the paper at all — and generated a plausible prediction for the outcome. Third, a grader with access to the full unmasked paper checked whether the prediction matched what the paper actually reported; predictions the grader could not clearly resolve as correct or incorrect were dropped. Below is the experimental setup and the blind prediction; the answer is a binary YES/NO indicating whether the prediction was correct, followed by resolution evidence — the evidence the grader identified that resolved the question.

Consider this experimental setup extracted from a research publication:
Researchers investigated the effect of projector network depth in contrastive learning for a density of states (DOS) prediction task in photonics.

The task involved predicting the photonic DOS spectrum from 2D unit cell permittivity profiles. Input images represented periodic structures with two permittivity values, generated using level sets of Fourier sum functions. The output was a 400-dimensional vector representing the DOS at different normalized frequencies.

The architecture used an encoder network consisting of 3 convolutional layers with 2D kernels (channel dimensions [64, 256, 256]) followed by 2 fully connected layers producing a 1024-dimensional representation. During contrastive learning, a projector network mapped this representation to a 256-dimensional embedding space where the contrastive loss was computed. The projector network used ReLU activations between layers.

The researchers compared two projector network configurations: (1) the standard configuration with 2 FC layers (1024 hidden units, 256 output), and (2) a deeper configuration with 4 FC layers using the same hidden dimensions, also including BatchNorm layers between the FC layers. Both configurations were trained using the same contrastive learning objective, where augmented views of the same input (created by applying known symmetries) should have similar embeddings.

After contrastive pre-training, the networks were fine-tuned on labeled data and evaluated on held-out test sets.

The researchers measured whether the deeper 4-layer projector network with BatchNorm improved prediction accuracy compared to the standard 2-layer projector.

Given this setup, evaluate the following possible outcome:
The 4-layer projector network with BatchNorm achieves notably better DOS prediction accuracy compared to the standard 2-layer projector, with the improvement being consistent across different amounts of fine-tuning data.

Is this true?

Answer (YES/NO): NO